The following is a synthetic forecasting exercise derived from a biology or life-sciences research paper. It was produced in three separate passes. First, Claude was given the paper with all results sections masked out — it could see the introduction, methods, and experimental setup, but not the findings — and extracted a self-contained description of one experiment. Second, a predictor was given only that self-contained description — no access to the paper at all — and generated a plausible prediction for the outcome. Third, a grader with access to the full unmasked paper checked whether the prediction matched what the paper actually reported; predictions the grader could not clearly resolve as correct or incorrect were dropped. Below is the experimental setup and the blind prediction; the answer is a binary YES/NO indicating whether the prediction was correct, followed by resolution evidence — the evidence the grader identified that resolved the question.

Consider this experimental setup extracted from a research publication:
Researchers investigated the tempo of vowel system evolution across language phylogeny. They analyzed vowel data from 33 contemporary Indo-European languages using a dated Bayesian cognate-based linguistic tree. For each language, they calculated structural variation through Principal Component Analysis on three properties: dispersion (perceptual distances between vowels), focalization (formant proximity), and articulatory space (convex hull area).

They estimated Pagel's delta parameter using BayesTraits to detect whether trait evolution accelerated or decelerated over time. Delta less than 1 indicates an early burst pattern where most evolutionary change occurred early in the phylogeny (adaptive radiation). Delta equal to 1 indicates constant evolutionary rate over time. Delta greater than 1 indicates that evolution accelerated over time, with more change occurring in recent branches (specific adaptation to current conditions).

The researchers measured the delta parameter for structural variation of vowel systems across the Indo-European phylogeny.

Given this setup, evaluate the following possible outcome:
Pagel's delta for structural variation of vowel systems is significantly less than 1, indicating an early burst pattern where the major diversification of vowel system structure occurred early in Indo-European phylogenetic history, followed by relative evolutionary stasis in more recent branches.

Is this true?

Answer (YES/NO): NO